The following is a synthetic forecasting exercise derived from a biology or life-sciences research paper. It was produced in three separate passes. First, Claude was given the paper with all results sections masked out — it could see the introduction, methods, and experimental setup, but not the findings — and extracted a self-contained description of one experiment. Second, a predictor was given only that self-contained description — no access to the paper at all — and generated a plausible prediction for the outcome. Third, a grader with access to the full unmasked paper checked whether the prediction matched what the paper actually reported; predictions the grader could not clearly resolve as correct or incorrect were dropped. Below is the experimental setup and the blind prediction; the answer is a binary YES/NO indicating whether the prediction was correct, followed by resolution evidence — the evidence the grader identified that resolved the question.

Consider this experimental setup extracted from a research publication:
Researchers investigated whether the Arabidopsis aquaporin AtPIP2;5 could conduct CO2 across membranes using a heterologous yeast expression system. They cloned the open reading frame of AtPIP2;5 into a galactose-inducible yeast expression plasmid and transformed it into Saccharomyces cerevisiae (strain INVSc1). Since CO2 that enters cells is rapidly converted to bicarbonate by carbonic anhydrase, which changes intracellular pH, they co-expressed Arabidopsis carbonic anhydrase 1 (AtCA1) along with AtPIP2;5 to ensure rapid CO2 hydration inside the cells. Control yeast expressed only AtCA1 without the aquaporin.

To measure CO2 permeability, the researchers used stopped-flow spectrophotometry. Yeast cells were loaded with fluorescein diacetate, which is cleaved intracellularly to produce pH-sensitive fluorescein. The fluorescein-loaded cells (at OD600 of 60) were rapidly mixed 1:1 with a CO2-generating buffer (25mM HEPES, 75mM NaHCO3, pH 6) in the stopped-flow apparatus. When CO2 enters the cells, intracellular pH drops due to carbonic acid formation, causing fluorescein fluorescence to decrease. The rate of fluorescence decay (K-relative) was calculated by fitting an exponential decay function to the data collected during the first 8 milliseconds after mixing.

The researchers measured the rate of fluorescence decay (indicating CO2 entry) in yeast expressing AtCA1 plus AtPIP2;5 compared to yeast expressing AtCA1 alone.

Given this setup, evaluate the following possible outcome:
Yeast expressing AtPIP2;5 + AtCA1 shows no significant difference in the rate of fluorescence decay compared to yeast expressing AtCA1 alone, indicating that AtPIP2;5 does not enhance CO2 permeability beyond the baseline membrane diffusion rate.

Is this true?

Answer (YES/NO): NO